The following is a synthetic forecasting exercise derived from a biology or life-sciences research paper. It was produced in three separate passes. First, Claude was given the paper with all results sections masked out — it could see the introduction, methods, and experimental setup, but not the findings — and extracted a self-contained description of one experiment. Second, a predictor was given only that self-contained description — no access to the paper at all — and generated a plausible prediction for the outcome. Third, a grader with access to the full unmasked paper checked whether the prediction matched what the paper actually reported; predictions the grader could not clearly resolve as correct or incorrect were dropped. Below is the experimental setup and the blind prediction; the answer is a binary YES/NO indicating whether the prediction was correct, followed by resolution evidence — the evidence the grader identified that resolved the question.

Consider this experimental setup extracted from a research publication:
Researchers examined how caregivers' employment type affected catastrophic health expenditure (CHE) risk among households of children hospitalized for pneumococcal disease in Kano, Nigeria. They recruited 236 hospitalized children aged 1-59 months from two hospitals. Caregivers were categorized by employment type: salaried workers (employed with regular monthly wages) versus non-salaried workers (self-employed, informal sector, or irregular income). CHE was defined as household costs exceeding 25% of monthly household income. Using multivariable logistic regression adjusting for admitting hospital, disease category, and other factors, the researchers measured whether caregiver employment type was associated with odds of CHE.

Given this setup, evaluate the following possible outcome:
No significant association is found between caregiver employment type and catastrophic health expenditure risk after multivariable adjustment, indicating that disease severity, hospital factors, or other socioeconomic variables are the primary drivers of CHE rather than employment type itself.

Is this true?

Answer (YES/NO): NO